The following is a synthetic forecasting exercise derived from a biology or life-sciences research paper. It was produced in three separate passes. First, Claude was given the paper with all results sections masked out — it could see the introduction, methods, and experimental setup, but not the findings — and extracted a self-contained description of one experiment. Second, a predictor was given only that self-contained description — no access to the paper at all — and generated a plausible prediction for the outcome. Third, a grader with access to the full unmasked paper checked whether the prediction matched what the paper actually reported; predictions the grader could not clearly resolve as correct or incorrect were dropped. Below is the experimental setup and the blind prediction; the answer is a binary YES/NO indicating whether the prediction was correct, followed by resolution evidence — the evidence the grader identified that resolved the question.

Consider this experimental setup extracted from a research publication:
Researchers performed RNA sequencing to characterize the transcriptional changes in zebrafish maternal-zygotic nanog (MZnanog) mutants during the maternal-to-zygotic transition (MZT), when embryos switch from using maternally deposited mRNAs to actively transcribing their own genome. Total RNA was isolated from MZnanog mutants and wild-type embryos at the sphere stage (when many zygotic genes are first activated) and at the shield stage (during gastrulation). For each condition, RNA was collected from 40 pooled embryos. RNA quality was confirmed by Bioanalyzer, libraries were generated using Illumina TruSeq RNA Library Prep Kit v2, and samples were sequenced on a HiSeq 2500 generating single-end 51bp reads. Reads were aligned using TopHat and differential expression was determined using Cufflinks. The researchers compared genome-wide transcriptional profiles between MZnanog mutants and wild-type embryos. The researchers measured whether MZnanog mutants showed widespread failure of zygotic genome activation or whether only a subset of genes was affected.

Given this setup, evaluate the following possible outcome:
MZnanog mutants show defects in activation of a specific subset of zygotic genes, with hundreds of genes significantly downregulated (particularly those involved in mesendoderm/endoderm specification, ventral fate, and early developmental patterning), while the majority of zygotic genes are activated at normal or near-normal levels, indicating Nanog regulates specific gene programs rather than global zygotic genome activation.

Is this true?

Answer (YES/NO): NO